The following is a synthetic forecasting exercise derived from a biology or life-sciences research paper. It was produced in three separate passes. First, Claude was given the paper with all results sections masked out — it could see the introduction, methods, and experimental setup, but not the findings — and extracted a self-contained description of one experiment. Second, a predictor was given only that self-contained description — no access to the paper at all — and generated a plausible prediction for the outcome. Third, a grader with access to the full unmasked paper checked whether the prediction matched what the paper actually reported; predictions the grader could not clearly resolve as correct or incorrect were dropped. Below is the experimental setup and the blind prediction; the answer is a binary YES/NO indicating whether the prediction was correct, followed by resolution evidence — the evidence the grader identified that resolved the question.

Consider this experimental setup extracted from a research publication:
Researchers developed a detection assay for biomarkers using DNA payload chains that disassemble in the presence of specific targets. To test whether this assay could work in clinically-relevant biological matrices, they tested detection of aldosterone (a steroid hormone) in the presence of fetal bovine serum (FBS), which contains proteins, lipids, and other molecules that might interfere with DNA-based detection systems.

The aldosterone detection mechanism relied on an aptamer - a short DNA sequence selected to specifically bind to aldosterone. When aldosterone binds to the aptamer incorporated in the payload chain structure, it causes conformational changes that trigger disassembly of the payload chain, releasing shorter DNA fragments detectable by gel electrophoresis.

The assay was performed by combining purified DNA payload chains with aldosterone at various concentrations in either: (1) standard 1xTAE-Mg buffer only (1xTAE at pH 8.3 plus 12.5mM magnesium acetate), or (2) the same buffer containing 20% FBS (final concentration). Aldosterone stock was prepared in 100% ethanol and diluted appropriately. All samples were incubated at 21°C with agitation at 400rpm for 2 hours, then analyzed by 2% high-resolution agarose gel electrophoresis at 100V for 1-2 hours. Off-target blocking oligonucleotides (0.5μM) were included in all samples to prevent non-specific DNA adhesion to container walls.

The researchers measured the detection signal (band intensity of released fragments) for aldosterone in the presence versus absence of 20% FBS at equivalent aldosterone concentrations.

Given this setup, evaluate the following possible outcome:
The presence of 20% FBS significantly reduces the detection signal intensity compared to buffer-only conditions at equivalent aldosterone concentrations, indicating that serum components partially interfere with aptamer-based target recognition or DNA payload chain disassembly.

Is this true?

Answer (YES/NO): NO